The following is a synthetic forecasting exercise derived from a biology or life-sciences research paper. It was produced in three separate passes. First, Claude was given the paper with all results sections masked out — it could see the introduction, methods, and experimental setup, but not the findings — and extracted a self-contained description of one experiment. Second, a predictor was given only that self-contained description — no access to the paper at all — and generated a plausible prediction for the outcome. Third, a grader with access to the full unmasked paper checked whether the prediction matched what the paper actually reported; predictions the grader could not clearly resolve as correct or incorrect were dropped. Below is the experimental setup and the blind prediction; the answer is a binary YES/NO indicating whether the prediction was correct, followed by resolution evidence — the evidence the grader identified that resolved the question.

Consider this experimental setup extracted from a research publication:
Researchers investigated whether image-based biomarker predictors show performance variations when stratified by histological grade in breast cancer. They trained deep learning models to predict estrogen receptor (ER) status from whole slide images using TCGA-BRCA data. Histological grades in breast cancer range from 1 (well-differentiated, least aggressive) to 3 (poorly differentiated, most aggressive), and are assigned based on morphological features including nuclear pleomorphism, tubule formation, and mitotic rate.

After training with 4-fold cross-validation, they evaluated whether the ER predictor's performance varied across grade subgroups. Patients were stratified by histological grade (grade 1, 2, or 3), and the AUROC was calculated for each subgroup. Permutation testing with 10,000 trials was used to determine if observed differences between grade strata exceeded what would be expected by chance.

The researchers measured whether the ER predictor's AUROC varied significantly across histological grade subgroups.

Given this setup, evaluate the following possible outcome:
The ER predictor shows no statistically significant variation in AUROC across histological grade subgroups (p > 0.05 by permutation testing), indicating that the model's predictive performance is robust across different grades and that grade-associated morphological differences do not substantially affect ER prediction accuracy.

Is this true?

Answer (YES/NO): NO